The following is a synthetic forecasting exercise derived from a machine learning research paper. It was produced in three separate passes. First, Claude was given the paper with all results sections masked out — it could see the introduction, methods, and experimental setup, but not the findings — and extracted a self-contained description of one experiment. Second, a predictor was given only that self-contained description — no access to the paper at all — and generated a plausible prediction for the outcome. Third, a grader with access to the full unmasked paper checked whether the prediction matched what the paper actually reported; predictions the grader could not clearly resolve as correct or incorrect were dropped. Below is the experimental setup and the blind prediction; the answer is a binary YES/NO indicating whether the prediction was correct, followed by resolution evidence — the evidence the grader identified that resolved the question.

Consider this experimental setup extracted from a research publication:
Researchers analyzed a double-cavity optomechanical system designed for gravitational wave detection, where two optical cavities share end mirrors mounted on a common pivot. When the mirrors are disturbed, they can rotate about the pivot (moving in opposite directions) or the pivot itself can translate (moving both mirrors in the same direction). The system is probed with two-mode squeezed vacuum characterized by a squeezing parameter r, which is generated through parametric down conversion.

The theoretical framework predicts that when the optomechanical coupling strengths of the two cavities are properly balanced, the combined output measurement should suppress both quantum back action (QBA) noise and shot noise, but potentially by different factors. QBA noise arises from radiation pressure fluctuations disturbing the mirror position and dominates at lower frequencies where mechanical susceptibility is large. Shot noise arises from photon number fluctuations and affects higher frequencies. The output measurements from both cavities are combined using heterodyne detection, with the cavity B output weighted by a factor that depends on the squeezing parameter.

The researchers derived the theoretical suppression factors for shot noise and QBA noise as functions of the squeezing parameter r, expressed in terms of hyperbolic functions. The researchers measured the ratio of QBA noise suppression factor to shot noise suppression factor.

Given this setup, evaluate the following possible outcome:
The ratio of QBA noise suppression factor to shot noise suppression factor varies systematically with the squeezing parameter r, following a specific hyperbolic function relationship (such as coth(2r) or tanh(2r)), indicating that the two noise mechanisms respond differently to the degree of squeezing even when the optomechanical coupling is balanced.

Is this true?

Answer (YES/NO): YES